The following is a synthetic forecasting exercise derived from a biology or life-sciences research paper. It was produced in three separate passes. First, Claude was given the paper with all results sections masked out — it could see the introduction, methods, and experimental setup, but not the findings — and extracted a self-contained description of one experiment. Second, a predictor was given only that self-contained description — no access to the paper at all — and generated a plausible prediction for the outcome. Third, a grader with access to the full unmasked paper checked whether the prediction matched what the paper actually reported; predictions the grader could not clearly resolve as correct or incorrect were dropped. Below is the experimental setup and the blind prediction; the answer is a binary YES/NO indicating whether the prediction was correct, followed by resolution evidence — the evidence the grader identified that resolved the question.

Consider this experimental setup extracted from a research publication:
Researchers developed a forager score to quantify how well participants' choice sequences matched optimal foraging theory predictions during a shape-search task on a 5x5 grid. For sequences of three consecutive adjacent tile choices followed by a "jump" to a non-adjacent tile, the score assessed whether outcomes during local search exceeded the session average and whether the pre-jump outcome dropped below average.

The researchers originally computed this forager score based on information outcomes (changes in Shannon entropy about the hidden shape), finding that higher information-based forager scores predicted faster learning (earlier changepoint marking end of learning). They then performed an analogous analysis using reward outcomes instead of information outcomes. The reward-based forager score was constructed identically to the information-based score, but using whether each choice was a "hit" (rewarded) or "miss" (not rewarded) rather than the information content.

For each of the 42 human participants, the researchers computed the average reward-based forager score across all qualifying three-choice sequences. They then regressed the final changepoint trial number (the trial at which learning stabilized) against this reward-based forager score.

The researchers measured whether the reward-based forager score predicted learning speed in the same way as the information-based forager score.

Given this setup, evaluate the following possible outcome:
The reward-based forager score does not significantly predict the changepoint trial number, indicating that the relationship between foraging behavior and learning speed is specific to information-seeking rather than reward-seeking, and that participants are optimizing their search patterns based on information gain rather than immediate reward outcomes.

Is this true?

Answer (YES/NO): YES